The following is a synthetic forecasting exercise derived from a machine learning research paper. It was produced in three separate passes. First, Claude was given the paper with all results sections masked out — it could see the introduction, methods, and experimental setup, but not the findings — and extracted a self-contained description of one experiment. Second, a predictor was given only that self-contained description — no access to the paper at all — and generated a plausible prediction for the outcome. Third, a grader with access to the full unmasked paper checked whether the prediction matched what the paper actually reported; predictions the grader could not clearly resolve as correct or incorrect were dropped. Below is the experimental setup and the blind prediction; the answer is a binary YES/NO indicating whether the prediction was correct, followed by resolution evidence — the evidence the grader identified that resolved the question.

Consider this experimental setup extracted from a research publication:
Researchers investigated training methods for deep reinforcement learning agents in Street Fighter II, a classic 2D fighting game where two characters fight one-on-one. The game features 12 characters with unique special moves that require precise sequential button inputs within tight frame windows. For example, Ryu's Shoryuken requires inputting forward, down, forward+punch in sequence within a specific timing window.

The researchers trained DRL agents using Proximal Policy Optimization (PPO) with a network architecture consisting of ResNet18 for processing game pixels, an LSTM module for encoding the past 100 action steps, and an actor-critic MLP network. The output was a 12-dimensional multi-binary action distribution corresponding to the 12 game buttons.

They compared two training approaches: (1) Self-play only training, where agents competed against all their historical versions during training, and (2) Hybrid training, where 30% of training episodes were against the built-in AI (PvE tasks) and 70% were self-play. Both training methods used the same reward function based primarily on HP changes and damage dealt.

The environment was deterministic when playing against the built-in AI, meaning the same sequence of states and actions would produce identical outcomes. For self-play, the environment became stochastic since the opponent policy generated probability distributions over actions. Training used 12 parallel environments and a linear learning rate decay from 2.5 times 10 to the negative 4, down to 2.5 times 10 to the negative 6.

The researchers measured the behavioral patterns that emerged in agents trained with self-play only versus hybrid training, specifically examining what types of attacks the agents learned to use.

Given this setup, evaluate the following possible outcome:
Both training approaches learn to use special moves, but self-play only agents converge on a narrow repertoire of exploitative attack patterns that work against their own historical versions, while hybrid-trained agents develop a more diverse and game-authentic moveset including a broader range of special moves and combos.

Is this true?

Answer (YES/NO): NO